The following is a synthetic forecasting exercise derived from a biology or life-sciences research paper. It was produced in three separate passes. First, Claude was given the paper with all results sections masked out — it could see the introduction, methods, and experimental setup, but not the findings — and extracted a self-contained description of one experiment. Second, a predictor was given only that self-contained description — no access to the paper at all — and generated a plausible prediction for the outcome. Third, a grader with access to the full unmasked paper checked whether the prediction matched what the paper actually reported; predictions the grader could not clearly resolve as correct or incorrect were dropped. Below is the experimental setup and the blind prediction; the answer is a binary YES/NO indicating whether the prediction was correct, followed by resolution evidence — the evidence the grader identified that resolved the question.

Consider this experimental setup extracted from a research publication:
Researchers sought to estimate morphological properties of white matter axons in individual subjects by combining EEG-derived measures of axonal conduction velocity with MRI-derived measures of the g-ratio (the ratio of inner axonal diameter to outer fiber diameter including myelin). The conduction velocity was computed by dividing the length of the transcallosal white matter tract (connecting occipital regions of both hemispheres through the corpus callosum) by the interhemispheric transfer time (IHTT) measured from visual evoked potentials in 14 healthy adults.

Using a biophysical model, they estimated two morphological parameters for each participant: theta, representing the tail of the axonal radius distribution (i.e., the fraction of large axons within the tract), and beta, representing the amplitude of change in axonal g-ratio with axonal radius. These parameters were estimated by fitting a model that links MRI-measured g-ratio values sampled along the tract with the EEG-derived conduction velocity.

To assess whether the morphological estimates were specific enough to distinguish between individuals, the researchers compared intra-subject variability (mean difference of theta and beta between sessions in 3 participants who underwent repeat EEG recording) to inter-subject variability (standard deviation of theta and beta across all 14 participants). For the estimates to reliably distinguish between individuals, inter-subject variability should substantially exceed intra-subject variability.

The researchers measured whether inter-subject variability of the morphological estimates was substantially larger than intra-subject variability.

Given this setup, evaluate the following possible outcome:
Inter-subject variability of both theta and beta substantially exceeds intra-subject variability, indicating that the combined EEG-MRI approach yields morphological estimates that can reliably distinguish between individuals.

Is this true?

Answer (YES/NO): NO